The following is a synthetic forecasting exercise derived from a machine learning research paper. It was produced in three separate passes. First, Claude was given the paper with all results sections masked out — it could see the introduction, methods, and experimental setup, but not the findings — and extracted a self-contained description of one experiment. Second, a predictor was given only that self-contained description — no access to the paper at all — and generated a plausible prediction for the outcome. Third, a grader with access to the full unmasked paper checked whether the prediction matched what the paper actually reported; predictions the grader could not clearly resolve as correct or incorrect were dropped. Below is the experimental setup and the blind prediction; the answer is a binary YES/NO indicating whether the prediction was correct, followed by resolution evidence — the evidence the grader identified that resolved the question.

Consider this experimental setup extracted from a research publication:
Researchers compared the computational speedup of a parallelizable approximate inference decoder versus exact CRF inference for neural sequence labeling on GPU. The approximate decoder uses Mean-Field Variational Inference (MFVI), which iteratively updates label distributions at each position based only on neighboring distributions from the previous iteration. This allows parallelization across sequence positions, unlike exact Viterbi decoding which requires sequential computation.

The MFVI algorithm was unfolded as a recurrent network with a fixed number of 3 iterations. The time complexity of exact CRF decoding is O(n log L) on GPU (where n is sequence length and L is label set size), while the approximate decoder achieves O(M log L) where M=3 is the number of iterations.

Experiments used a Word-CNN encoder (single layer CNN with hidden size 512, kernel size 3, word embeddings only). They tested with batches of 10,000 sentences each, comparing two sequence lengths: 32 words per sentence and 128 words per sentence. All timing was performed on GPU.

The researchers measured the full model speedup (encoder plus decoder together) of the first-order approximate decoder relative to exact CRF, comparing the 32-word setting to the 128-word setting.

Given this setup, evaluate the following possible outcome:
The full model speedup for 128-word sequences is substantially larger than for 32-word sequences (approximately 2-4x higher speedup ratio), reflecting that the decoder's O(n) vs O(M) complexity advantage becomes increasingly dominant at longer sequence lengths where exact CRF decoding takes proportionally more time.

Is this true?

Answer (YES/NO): YES